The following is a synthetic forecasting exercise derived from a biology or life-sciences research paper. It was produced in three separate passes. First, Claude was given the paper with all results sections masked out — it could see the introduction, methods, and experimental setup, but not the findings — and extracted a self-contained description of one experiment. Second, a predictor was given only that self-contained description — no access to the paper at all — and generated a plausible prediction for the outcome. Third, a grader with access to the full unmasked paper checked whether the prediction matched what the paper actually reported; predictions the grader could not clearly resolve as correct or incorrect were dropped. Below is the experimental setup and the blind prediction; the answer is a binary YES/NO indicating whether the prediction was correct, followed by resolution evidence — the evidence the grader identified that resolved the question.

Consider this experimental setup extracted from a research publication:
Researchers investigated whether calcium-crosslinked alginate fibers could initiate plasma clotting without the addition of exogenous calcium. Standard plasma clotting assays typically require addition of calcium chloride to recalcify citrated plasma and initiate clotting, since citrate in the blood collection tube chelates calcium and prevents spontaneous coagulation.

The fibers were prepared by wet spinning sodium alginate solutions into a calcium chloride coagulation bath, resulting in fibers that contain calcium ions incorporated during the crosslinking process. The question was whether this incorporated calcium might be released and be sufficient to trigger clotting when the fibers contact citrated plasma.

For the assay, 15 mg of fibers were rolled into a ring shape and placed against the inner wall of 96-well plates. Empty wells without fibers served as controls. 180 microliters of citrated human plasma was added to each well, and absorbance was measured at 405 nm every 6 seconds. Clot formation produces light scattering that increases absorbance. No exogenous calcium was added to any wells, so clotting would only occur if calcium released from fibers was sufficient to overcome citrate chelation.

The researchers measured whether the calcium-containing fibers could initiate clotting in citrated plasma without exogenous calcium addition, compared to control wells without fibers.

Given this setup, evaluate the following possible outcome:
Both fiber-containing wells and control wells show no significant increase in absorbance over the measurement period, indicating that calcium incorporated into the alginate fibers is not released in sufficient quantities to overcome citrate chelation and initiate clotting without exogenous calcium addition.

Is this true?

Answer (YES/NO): NO